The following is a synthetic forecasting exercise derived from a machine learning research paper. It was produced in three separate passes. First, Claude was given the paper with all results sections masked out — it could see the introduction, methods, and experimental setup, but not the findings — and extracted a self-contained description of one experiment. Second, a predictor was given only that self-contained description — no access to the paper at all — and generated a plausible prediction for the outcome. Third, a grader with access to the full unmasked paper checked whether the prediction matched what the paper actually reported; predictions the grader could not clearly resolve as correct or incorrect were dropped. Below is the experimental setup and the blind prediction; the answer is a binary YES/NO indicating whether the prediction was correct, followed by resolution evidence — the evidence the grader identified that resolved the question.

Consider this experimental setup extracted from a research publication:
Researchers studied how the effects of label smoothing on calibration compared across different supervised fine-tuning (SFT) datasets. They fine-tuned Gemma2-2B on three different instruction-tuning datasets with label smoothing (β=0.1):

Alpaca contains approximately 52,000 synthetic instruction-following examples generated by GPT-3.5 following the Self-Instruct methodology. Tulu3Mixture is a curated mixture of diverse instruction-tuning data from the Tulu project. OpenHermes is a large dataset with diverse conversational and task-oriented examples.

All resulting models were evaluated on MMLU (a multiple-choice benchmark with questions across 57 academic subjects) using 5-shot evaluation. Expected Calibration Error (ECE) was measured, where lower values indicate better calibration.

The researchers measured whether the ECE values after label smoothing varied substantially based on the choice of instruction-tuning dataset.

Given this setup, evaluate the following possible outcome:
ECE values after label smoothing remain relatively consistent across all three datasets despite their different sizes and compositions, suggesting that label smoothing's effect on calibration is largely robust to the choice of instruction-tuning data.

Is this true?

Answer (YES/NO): NO